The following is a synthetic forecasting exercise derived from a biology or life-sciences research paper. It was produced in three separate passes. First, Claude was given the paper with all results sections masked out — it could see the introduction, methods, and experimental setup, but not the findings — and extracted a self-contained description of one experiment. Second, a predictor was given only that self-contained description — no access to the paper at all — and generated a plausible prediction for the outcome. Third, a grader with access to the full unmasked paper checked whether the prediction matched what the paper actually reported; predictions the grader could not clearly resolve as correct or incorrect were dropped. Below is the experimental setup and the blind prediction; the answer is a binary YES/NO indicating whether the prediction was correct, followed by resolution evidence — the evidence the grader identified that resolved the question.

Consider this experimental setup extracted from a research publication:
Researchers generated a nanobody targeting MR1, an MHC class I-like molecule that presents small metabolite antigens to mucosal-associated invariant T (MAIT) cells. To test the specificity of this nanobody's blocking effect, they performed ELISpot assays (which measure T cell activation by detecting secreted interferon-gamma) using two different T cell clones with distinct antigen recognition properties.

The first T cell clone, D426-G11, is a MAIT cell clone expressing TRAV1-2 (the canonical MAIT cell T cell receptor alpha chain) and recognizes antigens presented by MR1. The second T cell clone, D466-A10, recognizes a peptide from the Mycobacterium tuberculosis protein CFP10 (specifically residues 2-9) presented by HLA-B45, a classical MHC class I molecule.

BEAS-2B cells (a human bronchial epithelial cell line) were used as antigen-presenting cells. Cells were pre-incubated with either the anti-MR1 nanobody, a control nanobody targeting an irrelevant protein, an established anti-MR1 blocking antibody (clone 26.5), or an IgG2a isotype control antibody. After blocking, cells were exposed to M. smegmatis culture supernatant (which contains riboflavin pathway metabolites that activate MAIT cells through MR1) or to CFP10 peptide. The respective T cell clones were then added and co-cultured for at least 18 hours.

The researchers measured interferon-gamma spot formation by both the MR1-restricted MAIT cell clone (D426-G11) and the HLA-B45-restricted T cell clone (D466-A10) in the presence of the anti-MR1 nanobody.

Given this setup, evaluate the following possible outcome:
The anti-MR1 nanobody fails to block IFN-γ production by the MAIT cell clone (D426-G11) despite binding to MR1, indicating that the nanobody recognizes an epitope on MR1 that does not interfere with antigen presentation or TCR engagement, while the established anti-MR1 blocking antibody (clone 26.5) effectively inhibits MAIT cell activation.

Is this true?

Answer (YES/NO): NO